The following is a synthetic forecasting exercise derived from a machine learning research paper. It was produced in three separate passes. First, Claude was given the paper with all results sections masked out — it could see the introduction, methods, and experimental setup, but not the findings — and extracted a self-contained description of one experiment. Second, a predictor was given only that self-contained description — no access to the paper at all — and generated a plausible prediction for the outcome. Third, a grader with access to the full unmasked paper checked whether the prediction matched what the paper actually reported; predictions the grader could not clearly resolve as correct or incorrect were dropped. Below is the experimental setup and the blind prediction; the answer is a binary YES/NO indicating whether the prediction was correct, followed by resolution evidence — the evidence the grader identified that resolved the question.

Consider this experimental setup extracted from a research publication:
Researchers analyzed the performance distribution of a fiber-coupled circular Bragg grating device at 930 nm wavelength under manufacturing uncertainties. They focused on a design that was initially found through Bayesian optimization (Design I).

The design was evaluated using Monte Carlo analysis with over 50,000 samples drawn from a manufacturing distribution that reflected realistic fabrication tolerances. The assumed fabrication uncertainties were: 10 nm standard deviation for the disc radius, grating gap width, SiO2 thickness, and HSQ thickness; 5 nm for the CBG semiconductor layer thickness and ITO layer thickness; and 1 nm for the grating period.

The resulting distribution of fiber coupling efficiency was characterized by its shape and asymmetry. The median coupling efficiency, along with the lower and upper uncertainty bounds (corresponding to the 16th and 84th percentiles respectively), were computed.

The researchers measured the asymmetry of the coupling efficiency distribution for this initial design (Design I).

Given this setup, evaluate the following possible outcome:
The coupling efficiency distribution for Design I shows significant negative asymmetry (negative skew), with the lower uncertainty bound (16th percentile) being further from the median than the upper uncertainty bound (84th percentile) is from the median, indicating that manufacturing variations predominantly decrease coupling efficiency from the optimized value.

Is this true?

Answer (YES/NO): YES